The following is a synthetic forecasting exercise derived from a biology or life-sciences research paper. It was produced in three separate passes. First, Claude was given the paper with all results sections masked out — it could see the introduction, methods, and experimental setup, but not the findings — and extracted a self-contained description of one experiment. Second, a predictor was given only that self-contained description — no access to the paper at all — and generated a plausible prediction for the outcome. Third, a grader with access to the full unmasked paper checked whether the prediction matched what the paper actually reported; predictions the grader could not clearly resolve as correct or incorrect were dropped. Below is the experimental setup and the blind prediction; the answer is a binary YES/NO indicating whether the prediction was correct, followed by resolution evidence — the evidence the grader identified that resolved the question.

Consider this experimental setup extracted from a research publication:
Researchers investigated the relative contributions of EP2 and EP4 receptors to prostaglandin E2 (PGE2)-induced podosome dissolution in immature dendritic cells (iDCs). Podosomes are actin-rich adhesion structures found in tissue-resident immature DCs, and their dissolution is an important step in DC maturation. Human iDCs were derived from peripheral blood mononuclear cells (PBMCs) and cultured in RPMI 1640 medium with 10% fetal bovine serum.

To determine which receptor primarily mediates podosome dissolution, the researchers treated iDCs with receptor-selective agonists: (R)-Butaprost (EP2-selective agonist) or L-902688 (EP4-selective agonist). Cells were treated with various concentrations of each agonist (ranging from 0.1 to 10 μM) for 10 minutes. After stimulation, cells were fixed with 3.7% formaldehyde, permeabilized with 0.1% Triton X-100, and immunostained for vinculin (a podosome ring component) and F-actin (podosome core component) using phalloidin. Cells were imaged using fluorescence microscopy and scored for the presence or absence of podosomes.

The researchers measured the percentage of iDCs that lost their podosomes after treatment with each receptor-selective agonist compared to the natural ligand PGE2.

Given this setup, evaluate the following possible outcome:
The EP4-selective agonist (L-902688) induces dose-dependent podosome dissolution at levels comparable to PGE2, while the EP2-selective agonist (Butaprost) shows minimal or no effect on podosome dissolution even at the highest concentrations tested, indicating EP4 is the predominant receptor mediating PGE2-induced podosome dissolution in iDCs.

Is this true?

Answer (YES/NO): NO